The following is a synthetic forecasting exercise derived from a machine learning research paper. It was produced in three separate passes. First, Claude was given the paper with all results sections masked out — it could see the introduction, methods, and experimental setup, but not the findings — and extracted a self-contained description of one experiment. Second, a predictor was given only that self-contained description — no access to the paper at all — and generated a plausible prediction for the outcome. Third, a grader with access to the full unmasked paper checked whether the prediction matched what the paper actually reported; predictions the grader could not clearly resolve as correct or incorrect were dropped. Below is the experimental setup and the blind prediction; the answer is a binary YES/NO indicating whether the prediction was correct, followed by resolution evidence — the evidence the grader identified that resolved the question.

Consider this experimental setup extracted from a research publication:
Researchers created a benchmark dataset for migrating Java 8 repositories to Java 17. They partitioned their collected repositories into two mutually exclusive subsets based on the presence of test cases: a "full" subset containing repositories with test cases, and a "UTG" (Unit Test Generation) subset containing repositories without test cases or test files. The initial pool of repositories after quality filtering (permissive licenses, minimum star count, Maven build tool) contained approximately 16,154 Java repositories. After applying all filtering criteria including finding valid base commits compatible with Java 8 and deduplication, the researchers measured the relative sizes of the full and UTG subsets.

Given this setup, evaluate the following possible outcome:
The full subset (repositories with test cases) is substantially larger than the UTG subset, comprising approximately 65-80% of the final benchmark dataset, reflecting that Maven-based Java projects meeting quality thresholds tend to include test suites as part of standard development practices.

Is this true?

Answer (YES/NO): NO